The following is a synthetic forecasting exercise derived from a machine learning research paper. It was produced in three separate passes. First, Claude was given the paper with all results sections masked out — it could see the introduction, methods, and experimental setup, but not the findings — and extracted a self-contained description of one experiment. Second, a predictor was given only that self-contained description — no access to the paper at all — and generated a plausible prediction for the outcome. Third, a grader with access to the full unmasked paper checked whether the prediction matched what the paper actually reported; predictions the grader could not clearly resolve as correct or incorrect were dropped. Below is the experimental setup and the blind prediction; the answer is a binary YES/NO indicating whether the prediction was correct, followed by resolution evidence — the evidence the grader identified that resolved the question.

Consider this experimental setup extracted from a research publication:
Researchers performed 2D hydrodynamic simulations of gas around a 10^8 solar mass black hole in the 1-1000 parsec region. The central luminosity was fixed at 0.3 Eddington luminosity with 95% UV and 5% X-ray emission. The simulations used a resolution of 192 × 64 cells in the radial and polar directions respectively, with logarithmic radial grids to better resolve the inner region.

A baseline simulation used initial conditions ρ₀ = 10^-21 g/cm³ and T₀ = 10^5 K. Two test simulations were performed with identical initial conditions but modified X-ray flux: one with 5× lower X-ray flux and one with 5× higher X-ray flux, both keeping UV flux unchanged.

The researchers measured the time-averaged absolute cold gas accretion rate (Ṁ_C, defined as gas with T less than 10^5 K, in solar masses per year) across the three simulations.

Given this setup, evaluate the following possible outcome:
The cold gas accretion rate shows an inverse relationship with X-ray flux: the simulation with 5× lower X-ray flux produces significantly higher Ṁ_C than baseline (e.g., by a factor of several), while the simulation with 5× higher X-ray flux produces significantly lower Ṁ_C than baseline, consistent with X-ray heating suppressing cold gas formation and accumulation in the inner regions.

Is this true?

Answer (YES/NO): NO